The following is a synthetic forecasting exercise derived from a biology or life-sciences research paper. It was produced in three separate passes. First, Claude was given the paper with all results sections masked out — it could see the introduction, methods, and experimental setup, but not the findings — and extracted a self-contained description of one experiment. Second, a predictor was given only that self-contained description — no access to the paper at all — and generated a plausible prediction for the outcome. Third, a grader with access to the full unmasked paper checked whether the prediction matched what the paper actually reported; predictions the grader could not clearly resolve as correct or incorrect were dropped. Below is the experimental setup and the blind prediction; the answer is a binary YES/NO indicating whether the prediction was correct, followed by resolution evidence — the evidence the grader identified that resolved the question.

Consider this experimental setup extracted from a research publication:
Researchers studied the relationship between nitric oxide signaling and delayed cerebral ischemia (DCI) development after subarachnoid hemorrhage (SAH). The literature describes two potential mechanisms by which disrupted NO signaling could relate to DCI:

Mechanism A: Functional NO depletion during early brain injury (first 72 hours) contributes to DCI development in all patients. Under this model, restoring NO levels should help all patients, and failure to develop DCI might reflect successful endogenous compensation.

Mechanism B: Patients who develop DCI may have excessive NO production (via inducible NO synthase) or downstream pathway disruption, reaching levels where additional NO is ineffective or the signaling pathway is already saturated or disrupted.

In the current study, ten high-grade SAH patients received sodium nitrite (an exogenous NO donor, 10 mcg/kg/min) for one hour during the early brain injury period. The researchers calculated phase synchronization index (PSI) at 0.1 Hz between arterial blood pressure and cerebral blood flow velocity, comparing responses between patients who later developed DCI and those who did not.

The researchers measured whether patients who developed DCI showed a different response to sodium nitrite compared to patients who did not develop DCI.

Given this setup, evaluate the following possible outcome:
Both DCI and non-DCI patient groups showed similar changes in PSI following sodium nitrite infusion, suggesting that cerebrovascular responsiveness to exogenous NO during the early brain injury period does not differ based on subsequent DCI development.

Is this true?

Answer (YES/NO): NO